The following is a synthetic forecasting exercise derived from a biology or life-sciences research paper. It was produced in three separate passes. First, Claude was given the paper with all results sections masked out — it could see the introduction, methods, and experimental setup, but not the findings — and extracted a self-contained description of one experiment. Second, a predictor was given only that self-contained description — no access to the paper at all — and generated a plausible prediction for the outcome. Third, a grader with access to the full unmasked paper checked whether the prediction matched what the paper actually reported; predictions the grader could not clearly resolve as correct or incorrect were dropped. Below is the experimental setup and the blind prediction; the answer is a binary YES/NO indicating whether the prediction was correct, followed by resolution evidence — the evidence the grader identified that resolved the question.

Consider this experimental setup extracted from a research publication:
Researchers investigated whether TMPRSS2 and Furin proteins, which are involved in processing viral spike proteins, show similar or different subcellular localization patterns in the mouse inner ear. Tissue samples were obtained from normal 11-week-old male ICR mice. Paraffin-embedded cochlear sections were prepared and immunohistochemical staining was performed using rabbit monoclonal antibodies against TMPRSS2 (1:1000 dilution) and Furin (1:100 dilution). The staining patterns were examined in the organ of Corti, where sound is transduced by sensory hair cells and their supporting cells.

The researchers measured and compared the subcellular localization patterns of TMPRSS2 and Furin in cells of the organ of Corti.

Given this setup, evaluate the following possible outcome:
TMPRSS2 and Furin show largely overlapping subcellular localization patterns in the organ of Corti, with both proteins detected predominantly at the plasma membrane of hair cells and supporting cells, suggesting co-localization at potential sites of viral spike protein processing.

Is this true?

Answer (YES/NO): NO